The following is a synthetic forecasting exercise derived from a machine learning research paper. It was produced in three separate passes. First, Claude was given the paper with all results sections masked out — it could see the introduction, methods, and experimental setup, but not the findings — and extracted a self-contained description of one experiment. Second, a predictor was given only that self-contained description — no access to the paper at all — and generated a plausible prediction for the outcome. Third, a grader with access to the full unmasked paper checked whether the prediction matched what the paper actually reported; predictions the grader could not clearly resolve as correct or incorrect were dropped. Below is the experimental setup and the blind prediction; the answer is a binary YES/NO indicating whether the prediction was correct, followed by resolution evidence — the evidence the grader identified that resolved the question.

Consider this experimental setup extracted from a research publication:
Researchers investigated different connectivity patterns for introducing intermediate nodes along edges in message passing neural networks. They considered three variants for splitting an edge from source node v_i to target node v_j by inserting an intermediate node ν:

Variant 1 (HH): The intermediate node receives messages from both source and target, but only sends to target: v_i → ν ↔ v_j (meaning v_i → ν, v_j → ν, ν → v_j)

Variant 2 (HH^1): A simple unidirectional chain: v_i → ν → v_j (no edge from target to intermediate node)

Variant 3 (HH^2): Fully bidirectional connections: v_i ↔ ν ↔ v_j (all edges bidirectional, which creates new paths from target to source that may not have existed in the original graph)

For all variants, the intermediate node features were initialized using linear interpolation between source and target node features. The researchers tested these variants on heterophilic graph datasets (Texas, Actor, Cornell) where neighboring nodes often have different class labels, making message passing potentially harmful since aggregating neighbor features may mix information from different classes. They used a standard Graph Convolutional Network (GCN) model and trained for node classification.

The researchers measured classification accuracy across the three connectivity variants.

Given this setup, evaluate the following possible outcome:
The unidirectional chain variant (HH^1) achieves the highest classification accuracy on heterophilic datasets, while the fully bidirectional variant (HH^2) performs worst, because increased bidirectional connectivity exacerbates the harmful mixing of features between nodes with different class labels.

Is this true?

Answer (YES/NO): NO